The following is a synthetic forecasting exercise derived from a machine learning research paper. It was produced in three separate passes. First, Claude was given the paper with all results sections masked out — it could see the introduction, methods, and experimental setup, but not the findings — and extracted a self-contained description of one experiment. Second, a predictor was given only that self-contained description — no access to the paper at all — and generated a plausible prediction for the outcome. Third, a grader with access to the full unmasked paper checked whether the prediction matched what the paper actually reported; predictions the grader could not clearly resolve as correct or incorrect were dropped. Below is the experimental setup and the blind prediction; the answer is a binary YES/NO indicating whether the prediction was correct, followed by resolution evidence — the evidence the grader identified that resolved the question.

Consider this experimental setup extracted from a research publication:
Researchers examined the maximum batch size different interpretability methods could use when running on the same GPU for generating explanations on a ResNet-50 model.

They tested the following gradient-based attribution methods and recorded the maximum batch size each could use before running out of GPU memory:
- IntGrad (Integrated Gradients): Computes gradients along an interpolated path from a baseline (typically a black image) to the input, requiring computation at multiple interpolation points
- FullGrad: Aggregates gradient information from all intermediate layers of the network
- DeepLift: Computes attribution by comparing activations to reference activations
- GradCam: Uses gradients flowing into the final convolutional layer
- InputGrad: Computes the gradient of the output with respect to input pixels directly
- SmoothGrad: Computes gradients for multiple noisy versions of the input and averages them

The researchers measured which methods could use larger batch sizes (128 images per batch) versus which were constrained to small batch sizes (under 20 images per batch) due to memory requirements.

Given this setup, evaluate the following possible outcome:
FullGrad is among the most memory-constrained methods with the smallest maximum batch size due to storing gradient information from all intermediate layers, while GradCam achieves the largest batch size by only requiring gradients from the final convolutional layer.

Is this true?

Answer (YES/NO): NO